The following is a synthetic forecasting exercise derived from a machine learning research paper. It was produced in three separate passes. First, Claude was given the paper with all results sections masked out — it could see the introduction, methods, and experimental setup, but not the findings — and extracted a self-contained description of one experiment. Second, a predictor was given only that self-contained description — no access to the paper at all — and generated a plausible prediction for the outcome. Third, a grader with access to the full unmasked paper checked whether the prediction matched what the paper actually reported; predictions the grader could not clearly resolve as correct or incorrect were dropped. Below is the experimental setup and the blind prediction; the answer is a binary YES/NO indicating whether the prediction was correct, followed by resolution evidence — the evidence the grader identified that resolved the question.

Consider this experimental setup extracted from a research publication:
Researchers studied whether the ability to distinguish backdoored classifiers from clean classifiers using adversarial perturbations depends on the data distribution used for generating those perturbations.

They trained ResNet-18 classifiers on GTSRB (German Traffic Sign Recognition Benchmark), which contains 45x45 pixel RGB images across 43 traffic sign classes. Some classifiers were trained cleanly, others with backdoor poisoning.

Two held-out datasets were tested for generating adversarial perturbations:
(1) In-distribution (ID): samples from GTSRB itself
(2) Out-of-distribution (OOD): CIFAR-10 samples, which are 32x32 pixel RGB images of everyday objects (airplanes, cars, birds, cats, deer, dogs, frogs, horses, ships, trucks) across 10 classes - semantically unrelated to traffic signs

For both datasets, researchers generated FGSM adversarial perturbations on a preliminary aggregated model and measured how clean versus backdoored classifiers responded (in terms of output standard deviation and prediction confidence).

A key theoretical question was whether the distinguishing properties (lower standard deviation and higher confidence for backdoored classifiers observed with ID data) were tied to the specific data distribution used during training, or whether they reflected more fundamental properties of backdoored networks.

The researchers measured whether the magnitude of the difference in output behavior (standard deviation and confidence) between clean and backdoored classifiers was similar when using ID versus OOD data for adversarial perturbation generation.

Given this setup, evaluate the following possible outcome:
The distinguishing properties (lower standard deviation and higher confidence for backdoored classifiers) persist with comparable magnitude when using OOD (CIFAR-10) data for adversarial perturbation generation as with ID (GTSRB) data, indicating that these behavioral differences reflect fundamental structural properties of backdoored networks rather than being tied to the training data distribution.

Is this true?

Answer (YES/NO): YES